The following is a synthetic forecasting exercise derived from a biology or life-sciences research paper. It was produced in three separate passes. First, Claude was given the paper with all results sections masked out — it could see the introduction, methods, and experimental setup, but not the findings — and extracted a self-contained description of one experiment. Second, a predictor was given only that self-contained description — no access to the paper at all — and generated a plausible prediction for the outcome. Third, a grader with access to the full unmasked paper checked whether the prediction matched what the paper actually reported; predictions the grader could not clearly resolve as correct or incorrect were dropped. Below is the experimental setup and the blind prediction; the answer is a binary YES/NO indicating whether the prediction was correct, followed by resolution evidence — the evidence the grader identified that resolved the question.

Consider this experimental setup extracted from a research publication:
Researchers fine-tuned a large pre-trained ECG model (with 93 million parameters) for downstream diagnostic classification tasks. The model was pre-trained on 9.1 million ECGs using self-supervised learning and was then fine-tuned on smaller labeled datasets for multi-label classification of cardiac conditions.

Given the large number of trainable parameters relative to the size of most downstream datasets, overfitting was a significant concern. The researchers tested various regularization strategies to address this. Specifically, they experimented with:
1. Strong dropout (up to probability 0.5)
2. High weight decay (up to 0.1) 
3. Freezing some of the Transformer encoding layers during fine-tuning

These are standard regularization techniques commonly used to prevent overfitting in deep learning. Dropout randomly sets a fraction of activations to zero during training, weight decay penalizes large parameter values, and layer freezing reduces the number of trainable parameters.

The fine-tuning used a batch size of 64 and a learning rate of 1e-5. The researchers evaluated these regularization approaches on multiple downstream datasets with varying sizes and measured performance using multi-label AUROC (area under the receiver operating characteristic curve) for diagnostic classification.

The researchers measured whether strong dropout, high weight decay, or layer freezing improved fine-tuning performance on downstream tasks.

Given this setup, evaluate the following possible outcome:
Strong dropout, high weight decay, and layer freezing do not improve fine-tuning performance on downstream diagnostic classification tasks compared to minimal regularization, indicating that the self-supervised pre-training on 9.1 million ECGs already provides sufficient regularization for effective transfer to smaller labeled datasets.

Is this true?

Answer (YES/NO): YES